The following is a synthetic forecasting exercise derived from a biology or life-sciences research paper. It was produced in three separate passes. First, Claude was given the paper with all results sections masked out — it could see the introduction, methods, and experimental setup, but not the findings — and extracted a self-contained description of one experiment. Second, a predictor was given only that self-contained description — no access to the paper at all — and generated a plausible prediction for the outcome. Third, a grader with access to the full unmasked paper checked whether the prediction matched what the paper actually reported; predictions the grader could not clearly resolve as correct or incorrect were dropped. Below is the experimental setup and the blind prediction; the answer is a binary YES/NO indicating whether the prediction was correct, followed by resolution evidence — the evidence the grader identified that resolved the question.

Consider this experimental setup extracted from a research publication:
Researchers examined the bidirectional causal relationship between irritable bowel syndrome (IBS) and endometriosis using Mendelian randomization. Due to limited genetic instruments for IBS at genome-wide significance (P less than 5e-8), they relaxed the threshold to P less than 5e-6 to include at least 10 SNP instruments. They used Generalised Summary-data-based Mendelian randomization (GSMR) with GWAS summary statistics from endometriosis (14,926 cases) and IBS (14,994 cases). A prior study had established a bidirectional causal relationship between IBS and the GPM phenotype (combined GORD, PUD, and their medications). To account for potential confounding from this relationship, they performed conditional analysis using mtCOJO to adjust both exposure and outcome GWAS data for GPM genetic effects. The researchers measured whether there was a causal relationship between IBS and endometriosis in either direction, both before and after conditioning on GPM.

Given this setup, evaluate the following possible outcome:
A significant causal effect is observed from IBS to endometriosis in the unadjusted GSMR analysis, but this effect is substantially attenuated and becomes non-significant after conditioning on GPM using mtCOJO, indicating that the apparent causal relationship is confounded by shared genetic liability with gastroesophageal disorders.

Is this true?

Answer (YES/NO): NO